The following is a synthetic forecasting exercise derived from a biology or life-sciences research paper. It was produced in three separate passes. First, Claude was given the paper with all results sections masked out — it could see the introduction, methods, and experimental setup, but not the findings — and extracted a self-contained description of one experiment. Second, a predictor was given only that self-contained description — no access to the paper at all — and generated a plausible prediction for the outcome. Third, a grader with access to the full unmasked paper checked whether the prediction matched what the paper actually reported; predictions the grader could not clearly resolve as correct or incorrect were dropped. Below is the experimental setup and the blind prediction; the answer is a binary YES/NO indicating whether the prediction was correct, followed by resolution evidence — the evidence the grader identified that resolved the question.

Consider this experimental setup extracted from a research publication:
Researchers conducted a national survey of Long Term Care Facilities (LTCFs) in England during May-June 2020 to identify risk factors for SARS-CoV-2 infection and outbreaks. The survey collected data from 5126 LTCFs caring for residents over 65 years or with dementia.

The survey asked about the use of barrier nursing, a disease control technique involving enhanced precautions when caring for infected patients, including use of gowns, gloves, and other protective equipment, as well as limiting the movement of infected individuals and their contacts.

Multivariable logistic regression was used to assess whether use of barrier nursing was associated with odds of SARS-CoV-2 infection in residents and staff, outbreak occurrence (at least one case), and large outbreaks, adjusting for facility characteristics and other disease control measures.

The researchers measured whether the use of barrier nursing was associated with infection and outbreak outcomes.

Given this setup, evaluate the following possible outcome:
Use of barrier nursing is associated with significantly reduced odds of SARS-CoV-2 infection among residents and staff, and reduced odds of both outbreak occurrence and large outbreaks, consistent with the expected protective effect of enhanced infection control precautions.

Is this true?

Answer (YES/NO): NO